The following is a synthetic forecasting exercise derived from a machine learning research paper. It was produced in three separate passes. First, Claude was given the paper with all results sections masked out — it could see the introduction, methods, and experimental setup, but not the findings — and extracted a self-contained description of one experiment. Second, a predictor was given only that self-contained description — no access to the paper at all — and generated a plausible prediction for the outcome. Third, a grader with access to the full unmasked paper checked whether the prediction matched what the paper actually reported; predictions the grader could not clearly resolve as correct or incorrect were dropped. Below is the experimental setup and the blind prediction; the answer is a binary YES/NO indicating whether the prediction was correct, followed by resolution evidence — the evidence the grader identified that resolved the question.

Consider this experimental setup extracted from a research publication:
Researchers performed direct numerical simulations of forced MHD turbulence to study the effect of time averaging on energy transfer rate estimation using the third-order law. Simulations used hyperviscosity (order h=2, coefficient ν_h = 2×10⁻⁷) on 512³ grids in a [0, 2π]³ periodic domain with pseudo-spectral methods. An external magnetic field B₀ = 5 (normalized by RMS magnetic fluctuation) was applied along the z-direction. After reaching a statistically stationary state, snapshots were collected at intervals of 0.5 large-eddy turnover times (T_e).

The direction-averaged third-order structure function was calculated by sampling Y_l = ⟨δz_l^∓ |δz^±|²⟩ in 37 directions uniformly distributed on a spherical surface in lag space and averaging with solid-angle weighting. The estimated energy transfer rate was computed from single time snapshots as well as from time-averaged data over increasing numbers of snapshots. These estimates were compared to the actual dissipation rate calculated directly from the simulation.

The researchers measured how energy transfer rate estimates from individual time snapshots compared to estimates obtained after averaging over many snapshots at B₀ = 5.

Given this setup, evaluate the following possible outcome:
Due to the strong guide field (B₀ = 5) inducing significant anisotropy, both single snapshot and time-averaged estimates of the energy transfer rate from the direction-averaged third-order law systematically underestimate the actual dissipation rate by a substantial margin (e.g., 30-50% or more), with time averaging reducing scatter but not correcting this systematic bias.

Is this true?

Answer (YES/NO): NO